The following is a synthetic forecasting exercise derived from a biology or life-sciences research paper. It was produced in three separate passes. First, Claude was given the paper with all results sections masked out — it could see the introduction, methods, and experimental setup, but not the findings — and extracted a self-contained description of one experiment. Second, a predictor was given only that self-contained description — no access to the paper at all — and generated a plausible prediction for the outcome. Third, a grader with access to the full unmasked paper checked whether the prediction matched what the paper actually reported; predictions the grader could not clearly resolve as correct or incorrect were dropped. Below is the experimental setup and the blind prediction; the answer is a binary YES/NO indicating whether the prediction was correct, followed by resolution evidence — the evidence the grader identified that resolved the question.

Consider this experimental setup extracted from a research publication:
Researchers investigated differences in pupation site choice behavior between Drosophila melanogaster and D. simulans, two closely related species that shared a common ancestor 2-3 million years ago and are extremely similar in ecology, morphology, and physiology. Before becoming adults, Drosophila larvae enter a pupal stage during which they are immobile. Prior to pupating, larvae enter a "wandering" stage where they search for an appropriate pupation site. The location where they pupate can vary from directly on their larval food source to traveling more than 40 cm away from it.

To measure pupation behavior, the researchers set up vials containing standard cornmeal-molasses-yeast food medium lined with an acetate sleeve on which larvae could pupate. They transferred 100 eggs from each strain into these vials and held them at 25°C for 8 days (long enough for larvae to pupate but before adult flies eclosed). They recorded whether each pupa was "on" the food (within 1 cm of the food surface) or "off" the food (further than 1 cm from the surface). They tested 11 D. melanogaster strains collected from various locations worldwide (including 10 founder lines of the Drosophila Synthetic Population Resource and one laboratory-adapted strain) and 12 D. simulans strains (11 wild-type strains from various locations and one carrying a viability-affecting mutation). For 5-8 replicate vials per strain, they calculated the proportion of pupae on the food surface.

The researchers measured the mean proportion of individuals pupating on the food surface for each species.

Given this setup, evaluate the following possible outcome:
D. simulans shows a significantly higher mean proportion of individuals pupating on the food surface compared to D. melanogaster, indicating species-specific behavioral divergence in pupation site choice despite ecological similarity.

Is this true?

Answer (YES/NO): YES